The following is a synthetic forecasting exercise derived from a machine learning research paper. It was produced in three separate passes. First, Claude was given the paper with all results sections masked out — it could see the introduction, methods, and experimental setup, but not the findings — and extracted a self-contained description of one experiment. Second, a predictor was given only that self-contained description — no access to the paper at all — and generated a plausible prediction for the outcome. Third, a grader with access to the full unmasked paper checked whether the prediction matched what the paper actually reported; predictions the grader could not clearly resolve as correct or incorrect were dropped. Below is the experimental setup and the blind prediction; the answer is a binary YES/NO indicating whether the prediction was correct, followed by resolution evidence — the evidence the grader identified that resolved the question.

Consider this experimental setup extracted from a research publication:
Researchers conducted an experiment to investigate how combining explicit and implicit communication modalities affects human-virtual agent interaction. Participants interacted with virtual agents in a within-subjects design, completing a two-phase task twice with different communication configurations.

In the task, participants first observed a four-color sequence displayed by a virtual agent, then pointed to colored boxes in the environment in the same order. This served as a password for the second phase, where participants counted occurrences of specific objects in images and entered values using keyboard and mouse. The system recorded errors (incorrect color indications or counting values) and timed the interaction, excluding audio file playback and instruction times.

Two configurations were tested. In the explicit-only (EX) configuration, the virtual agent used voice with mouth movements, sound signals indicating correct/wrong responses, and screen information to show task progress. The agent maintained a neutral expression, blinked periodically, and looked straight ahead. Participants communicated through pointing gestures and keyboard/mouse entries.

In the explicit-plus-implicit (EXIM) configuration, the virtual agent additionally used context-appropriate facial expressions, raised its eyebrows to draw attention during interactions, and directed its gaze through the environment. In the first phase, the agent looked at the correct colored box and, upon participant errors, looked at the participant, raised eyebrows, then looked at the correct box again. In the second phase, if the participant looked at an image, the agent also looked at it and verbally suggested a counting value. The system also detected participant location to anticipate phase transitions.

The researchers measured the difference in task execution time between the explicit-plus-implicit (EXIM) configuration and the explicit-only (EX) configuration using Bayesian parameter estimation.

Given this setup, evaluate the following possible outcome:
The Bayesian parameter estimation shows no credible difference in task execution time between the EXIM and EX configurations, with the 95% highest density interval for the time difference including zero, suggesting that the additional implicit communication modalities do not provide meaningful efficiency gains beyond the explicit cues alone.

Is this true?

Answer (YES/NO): YES